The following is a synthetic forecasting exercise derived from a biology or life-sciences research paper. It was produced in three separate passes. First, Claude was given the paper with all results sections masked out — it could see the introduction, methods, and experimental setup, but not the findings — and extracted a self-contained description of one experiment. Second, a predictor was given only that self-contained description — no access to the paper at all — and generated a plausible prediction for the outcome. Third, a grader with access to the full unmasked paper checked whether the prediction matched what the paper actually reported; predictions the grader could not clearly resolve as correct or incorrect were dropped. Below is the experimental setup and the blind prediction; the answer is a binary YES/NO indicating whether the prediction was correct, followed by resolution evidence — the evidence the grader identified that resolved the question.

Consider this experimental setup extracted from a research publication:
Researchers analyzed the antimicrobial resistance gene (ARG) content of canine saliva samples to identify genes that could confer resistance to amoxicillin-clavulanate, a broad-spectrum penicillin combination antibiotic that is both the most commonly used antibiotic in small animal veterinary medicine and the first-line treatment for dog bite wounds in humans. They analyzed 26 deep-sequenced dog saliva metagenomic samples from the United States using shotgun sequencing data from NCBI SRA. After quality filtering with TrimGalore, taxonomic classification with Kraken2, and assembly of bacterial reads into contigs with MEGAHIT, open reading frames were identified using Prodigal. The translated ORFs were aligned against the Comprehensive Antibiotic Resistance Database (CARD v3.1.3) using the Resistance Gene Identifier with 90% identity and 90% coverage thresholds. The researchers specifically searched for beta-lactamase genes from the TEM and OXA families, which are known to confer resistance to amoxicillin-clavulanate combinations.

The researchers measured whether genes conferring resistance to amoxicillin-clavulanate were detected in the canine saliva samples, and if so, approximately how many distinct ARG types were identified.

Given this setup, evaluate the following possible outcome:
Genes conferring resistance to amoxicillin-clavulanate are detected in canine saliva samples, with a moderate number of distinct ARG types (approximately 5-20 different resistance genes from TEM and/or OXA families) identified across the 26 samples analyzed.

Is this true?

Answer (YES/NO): YES